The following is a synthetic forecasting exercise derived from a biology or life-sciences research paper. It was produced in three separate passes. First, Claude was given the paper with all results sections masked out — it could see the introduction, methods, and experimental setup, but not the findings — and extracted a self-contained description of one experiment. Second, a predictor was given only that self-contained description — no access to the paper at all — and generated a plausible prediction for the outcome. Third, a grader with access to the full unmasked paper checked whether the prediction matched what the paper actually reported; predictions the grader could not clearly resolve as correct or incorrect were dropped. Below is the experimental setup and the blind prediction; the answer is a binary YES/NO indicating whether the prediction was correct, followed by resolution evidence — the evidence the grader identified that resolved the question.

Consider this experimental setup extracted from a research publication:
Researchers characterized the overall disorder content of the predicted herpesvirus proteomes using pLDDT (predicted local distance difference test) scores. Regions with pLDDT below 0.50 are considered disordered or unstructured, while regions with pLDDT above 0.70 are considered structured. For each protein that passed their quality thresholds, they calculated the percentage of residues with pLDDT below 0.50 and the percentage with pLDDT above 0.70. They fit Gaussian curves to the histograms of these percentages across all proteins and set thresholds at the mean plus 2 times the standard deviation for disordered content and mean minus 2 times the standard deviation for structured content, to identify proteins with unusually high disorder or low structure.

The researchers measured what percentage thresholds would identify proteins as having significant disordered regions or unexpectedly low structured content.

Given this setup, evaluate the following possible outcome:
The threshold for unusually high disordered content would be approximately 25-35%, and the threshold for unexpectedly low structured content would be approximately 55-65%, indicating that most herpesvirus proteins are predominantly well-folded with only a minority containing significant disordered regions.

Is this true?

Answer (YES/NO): NO